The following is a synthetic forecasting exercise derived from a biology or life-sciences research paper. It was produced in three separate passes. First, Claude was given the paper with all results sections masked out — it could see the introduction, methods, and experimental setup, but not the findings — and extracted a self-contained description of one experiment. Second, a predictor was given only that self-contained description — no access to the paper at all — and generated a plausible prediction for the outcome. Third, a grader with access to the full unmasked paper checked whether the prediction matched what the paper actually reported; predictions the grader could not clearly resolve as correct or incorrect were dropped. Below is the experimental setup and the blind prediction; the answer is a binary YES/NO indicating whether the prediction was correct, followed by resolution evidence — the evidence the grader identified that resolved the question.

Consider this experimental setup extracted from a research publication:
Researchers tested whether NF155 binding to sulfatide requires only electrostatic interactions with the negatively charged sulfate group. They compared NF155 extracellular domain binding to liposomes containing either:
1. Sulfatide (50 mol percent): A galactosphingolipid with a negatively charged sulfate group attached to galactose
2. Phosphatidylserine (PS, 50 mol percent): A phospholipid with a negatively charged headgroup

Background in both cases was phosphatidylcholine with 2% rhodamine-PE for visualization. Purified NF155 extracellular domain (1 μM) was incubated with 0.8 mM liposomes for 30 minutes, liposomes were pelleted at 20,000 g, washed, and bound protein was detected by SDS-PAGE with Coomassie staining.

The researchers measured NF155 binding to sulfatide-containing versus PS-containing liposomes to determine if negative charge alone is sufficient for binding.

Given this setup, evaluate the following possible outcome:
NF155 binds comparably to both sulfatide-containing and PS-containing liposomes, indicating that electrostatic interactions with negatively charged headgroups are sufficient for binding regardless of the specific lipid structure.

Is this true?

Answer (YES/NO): NO